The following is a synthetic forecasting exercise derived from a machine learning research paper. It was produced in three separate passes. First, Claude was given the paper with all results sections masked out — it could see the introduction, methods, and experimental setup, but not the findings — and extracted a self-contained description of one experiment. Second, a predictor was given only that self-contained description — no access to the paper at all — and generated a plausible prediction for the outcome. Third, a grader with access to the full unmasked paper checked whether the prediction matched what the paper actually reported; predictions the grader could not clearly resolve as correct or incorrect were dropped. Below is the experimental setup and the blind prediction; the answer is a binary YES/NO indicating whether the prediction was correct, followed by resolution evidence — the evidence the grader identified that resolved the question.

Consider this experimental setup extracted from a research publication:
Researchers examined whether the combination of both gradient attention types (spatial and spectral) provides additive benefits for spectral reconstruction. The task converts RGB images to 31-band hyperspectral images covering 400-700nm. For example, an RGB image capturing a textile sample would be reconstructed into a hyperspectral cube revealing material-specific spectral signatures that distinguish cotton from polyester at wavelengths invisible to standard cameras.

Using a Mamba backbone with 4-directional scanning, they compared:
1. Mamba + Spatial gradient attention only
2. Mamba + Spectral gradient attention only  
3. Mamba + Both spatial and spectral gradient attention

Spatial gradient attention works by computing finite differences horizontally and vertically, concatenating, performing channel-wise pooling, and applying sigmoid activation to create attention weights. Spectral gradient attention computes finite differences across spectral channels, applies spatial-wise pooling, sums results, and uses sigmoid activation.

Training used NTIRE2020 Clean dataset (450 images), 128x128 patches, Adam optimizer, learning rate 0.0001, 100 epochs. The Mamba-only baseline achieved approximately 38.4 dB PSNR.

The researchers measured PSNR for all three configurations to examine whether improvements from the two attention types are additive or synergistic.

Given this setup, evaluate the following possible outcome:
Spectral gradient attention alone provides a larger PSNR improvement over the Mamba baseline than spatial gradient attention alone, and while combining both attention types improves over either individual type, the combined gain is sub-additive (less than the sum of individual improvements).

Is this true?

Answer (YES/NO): YES